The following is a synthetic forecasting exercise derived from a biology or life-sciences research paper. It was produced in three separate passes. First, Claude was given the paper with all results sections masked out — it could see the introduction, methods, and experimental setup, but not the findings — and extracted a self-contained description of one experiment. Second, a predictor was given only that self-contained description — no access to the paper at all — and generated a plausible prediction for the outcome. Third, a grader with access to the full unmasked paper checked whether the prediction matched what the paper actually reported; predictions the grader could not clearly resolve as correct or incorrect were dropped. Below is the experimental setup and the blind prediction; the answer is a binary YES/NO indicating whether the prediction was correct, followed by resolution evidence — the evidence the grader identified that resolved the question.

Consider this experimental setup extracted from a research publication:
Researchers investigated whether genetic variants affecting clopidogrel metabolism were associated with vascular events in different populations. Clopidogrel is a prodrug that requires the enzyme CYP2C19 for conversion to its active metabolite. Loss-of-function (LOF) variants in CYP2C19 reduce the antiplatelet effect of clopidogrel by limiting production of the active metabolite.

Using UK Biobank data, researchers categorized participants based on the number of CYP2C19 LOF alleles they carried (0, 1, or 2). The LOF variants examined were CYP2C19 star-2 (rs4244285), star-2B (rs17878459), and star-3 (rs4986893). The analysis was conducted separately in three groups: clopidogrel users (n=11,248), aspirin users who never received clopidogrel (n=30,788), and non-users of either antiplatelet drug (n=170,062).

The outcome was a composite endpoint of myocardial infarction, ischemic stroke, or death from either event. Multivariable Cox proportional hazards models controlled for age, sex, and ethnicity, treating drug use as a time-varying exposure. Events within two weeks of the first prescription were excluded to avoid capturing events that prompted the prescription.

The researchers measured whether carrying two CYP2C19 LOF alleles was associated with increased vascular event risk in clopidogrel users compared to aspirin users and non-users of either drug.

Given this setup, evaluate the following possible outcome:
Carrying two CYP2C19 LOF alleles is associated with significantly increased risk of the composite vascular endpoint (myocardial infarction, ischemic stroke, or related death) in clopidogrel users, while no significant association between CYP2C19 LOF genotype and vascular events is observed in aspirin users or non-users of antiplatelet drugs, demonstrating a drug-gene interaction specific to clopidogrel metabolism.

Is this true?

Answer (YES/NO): NO